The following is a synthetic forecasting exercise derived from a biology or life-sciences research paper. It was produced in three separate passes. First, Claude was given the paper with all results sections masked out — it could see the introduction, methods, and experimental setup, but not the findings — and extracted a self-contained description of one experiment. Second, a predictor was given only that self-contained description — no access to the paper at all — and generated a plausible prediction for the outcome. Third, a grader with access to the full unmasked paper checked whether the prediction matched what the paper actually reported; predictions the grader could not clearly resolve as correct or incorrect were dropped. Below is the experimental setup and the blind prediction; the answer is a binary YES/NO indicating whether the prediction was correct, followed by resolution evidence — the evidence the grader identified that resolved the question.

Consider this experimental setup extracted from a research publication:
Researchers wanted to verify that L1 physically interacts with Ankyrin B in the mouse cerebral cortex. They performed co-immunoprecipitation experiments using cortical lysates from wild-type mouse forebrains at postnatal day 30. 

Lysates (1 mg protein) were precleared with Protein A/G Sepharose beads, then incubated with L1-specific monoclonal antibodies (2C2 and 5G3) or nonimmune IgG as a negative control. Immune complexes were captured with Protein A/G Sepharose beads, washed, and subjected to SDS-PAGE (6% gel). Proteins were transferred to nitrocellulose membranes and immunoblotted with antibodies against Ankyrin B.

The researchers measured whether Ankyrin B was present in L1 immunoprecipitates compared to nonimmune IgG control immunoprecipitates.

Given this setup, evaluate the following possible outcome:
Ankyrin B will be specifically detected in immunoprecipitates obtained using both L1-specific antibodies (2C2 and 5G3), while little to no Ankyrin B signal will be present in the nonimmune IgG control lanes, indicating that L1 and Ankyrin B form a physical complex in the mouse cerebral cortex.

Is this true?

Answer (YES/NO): YES